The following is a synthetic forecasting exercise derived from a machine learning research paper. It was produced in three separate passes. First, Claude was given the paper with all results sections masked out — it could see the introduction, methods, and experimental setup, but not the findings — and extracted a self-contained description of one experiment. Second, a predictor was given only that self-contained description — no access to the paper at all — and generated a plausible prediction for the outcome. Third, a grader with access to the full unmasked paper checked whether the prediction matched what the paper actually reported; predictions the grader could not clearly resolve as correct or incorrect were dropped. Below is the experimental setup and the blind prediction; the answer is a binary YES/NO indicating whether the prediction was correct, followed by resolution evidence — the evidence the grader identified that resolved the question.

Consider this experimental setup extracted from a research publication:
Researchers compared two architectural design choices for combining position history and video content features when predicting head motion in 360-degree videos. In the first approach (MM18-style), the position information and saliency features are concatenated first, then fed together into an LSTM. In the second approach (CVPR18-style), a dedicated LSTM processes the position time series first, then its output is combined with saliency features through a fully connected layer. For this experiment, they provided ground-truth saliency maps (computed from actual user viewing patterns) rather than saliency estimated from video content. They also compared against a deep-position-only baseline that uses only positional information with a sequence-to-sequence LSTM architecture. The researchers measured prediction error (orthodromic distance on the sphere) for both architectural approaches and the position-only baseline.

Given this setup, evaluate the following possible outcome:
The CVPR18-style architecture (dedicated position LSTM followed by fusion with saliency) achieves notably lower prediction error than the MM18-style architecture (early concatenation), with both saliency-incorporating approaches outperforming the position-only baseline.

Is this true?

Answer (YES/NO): NO